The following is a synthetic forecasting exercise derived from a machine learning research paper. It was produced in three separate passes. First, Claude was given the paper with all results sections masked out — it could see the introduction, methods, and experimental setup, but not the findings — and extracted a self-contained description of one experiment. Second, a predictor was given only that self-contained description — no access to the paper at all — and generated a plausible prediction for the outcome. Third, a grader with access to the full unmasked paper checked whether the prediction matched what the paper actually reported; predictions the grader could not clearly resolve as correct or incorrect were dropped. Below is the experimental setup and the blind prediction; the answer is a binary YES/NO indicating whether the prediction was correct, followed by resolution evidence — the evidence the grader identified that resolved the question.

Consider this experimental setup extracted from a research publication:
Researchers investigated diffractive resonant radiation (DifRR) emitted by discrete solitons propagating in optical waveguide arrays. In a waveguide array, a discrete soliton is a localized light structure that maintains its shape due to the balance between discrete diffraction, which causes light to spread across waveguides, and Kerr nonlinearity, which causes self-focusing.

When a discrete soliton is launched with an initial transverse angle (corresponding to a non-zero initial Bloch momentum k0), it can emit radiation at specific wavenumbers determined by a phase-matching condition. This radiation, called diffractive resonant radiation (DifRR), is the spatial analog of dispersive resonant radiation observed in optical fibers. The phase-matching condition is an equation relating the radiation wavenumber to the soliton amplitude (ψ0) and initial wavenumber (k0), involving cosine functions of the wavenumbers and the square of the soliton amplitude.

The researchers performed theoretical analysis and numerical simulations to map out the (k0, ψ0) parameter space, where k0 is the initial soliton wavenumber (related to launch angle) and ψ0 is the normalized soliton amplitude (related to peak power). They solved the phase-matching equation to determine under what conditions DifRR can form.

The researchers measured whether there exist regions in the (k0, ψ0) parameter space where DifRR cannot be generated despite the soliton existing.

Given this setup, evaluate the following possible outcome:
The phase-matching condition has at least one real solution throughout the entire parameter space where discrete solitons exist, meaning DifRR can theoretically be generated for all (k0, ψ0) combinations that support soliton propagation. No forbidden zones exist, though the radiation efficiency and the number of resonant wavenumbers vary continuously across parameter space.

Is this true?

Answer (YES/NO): NO